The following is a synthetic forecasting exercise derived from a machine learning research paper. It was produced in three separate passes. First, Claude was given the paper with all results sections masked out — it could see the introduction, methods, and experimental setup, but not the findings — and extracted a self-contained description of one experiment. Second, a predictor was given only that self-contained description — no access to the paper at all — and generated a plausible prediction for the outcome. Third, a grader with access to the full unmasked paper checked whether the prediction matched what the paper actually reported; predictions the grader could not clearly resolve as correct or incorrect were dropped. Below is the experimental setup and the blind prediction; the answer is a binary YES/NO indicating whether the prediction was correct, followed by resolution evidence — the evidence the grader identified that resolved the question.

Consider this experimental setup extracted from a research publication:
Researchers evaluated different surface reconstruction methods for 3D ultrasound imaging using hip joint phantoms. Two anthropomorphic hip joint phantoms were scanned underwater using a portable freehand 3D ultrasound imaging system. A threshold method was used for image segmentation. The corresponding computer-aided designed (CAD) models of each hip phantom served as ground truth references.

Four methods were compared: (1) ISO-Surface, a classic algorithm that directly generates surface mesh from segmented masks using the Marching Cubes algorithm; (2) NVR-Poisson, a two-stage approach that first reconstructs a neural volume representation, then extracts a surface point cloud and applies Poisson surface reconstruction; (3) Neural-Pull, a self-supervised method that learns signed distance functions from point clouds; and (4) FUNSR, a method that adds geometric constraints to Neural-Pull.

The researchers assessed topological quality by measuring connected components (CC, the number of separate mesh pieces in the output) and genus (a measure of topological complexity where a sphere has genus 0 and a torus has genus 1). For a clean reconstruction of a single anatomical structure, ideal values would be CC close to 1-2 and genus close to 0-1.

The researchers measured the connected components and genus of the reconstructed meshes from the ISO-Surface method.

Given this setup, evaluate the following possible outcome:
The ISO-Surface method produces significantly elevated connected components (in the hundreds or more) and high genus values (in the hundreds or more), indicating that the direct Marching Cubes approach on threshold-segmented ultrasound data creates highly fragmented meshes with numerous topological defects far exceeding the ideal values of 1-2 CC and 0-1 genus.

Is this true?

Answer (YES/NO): NO